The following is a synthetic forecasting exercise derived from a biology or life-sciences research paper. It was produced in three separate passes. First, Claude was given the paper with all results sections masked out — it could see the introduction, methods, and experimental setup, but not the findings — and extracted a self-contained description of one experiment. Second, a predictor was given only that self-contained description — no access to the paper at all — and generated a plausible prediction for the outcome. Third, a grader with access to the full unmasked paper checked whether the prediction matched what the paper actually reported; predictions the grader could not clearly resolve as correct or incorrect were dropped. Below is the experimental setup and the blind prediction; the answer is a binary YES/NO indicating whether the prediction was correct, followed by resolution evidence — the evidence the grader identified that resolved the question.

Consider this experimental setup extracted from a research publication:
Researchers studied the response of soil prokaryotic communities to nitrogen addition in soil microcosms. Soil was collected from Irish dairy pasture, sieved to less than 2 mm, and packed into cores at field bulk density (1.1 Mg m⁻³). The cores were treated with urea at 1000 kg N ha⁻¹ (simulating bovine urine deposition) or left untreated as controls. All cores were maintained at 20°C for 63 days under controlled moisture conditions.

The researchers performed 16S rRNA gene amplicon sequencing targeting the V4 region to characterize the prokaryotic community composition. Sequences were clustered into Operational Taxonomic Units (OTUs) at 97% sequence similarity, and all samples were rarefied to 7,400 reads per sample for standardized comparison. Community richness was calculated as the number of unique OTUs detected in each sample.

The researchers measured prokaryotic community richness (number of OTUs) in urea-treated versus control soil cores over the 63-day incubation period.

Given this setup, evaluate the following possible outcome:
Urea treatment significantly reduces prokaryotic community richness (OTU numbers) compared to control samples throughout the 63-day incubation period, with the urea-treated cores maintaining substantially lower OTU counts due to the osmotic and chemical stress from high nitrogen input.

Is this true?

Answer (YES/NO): YES